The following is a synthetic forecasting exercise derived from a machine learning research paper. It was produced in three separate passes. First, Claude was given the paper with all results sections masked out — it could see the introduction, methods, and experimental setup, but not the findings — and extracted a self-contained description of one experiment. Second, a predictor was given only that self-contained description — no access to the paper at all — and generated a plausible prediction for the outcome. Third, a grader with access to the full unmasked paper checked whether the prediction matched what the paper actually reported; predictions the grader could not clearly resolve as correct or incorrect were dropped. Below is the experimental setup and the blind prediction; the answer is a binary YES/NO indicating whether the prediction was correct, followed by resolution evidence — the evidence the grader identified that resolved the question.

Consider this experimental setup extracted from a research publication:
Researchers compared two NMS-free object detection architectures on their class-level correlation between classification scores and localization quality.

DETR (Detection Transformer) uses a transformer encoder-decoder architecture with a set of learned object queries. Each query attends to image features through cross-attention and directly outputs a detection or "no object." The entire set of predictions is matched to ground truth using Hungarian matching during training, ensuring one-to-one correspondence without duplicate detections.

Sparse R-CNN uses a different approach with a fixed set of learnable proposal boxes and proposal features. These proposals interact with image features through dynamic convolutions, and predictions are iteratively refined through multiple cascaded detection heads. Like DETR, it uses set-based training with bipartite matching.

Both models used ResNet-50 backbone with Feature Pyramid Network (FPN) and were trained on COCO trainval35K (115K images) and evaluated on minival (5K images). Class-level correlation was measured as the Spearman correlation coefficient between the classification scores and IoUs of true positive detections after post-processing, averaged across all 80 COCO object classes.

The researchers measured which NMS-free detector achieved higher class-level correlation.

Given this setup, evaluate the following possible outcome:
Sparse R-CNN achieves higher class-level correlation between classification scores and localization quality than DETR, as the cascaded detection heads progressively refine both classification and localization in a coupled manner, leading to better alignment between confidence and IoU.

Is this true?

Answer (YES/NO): NO